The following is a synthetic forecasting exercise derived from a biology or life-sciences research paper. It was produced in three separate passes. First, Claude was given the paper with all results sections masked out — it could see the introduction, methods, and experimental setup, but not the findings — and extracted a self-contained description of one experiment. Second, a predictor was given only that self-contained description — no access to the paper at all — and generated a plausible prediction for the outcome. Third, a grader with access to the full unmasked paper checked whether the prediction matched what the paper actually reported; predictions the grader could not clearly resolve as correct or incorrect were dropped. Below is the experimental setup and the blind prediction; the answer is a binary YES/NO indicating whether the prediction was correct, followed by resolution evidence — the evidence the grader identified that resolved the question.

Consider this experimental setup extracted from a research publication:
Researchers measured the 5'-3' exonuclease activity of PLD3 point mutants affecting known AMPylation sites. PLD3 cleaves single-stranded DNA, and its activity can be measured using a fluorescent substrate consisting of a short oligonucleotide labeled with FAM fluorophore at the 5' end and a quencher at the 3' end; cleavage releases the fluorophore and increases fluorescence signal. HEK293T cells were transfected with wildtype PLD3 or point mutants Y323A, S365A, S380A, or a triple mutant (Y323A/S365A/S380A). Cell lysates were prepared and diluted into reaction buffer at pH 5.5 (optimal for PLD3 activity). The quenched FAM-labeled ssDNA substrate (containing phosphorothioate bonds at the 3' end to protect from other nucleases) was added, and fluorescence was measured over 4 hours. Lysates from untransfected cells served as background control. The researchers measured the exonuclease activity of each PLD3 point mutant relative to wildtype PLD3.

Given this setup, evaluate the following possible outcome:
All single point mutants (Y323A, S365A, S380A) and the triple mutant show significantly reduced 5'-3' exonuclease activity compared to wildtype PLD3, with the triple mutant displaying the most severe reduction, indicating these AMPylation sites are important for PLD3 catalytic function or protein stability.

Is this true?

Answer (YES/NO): NO